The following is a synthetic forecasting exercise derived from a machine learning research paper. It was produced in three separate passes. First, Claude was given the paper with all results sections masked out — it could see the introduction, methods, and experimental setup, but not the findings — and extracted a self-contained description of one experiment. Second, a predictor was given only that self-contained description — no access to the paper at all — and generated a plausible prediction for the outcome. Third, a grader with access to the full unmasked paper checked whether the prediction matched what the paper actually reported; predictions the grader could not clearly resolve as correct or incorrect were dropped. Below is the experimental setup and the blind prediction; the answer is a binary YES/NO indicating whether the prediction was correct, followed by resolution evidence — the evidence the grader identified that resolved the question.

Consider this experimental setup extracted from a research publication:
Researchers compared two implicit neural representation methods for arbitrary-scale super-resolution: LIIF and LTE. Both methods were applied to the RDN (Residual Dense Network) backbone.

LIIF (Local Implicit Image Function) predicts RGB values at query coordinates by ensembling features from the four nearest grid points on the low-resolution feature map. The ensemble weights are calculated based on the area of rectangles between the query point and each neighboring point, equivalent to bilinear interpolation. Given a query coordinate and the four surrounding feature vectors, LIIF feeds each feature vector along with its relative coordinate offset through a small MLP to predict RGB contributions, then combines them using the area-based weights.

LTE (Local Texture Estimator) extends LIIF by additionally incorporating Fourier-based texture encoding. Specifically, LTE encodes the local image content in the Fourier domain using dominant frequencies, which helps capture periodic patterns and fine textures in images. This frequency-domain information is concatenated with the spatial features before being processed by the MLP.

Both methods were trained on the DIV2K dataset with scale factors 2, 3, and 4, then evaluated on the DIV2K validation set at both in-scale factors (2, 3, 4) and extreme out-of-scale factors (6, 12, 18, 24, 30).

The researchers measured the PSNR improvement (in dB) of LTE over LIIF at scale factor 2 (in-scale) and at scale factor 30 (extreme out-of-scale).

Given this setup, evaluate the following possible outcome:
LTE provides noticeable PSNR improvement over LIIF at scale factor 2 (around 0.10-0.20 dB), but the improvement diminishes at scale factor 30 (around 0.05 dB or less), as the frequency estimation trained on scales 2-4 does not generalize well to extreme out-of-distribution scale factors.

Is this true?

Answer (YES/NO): NO